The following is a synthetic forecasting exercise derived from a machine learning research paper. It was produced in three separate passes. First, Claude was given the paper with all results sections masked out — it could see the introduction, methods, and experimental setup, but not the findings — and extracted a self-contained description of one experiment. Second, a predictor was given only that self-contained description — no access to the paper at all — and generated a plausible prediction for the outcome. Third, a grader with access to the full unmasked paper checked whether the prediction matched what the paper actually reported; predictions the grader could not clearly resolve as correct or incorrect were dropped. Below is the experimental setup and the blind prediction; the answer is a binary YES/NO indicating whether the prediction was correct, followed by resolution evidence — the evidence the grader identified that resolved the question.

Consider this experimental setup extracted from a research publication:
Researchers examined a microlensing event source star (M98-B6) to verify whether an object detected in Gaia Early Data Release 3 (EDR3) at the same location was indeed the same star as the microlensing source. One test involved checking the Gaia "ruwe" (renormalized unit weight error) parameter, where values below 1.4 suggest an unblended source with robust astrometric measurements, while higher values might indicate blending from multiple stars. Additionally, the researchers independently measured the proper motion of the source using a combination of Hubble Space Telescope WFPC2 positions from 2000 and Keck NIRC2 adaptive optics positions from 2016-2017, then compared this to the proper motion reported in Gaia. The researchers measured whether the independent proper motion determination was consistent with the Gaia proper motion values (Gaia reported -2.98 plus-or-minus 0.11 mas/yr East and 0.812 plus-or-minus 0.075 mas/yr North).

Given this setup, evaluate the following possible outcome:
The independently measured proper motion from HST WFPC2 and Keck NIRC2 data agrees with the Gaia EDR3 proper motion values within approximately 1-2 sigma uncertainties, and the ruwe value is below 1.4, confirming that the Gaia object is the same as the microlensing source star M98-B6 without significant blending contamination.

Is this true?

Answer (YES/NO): YES